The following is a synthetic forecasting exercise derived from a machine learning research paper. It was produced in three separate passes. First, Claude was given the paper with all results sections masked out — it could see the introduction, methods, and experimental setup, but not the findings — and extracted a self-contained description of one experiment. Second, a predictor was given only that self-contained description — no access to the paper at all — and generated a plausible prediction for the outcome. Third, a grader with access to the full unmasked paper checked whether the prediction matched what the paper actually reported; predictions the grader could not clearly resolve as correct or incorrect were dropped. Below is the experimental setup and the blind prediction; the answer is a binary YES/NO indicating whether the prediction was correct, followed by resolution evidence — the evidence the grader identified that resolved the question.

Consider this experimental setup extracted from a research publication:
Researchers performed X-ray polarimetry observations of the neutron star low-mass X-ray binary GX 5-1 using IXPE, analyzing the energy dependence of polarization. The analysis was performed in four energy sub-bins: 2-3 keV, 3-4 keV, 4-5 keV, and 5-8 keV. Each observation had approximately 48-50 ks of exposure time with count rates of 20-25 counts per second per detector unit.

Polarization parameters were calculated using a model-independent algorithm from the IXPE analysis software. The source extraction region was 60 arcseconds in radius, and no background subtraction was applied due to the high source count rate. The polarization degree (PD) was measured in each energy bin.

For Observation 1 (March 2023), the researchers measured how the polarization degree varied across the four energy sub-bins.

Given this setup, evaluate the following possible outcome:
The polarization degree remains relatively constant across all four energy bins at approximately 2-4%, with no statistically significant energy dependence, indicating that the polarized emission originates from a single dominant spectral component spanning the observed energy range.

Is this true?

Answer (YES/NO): NO